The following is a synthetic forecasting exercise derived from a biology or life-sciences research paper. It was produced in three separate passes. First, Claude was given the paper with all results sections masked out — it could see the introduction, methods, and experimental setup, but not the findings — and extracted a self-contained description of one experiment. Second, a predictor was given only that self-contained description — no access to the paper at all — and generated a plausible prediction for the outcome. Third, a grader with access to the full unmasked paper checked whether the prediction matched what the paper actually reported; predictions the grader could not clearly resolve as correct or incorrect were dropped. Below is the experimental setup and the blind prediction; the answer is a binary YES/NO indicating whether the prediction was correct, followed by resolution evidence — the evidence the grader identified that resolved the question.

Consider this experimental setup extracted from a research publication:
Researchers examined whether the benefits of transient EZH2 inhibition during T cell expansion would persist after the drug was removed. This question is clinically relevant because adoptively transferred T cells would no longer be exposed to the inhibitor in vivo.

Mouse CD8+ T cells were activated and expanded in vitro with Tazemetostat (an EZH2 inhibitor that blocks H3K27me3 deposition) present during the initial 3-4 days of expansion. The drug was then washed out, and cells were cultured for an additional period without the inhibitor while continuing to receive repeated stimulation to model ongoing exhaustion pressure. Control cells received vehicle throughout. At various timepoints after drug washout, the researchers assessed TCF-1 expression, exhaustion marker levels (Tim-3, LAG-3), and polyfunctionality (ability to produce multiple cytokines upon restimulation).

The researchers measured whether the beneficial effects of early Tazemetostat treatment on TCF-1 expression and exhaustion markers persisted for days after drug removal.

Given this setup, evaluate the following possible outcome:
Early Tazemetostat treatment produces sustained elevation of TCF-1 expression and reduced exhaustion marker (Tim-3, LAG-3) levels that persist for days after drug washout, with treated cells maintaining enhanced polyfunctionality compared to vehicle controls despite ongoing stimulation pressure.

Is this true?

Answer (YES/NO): NO